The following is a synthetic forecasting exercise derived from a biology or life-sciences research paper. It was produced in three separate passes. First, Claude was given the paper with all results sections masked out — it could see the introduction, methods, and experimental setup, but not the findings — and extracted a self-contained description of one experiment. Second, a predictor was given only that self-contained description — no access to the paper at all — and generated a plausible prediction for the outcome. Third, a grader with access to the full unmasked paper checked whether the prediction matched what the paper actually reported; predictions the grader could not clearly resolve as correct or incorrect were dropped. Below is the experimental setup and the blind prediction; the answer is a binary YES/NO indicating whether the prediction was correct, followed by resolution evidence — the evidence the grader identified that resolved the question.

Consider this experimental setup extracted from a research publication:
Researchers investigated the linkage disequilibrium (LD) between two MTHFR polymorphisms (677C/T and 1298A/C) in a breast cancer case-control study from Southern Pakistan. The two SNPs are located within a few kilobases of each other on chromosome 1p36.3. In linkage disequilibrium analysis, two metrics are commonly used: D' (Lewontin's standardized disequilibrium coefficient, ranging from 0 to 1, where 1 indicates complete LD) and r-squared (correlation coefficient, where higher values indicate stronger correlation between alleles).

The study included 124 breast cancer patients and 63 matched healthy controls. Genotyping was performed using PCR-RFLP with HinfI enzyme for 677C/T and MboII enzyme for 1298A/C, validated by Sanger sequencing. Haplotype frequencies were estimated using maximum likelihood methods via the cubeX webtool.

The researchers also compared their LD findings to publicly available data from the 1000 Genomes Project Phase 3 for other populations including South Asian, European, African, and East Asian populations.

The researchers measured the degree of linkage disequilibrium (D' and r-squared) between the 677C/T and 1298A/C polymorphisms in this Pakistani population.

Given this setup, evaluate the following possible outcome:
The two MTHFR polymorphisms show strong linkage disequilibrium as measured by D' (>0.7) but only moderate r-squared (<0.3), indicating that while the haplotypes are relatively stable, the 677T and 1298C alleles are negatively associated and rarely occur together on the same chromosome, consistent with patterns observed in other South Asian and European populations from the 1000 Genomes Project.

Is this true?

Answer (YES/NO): NO